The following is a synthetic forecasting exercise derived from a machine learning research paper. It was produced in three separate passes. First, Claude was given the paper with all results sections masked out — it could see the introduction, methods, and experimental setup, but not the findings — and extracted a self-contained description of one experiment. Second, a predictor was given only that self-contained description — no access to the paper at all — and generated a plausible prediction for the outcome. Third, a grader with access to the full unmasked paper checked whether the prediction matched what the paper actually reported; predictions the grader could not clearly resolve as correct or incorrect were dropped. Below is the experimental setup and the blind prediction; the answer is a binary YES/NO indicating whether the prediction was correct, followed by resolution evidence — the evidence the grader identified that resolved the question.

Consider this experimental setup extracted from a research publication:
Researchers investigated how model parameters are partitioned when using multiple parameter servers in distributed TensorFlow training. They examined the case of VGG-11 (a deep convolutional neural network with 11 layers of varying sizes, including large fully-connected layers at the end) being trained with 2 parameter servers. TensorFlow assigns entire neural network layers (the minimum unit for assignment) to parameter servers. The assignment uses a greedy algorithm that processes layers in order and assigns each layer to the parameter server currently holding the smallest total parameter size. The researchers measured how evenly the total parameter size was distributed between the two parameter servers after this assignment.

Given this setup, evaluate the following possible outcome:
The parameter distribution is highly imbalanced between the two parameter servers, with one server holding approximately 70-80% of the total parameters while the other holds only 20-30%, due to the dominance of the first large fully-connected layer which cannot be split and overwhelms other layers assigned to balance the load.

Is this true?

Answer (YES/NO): NO